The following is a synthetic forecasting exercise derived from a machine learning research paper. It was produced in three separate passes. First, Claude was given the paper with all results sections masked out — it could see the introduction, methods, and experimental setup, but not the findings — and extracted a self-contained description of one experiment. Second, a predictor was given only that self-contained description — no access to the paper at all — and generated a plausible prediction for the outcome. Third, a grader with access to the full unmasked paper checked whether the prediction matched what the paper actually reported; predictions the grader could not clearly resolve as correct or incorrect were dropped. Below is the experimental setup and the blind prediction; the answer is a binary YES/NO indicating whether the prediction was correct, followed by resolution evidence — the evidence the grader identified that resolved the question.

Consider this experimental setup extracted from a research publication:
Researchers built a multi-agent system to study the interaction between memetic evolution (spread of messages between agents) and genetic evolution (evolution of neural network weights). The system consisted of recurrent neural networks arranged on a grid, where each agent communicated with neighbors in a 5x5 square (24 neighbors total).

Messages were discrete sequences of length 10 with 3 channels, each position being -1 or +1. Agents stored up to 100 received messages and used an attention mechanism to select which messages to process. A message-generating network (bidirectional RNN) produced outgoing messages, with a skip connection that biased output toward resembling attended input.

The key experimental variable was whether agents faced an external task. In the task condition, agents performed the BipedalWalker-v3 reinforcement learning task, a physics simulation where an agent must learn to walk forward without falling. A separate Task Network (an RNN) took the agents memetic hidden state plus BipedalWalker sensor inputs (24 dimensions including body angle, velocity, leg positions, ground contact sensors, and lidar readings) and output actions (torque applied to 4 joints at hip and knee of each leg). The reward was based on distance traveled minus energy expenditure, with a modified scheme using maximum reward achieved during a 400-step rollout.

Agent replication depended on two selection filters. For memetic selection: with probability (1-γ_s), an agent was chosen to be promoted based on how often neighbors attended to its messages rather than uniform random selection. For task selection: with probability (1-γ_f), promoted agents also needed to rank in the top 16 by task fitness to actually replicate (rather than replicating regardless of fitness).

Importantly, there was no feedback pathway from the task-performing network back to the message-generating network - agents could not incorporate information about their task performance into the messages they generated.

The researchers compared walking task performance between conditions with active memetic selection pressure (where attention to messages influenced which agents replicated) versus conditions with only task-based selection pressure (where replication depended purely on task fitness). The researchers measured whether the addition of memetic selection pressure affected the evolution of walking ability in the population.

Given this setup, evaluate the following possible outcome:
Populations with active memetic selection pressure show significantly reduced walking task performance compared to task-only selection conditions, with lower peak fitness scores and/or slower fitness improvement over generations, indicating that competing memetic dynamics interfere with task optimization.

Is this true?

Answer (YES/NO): NO